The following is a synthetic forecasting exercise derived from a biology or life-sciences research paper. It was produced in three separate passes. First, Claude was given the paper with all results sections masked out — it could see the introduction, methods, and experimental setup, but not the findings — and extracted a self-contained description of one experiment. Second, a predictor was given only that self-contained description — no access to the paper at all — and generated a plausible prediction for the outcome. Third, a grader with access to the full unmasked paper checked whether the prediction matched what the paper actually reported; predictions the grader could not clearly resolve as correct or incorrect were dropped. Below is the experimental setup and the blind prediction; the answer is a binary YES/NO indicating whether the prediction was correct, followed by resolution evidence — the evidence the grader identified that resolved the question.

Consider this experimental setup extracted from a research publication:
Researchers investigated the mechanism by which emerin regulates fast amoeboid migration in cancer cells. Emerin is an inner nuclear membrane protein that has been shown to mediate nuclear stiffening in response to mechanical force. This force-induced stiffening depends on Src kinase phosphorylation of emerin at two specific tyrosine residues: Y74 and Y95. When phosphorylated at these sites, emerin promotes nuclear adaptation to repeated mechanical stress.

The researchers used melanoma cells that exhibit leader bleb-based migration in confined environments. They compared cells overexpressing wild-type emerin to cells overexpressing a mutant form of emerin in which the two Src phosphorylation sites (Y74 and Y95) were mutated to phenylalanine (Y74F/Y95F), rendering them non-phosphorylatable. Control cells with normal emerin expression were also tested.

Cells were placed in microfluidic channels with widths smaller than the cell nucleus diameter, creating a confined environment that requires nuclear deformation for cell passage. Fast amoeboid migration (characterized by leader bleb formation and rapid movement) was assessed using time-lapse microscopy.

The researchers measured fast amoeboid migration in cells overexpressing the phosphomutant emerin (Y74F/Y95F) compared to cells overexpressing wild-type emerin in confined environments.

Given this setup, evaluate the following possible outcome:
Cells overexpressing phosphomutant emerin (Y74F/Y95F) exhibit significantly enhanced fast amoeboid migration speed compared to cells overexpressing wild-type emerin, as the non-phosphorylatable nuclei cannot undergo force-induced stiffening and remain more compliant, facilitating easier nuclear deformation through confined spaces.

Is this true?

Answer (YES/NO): YES